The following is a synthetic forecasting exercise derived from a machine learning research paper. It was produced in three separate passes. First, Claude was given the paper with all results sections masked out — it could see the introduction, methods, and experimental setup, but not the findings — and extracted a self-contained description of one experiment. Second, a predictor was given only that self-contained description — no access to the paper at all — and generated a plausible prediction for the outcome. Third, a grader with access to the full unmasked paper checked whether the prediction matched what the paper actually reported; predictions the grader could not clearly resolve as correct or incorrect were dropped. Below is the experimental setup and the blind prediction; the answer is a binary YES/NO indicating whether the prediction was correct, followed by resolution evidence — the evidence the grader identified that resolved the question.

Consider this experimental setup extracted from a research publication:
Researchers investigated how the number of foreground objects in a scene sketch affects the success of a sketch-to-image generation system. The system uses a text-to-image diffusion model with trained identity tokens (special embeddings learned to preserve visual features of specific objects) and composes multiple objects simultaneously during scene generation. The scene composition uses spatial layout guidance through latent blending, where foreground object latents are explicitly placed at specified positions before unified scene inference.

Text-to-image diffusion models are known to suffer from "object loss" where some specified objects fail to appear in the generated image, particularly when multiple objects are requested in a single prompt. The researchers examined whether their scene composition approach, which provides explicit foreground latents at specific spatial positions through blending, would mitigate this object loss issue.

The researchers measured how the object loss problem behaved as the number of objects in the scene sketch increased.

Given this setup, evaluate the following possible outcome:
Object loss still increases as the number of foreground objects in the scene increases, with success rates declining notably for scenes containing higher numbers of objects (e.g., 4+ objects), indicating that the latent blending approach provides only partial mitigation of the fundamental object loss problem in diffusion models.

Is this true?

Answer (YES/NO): YES